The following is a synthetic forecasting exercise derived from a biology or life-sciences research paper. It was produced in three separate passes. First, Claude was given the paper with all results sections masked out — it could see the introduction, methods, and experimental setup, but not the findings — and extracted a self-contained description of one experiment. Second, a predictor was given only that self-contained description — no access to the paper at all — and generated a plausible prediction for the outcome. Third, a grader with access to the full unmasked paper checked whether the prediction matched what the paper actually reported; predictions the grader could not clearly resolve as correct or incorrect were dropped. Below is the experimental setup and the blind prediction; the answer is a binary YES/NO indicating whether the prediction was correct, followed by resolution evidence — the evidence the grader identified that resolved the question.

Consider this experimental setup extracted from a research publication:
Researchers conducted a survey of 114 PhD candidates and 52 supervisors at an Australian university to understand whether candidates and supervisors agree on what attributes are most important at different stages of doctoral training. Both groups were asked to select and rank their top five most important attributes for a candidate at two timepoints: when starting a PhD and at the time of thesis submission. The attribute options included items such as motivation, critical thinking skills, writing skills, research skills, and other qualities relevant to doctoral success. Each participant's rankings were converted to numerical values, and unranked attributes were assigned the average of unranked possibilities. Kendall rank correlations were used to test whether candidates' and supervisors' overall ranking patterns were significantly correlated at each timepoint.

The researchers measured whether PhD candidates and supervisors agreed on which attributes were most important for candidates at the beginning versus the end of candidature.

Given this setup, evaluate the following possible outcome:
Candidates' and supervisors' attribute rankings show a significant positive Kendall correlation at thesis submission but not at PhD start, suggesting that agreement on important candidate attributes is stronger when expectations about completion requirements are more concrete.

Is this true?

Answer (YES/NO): NO